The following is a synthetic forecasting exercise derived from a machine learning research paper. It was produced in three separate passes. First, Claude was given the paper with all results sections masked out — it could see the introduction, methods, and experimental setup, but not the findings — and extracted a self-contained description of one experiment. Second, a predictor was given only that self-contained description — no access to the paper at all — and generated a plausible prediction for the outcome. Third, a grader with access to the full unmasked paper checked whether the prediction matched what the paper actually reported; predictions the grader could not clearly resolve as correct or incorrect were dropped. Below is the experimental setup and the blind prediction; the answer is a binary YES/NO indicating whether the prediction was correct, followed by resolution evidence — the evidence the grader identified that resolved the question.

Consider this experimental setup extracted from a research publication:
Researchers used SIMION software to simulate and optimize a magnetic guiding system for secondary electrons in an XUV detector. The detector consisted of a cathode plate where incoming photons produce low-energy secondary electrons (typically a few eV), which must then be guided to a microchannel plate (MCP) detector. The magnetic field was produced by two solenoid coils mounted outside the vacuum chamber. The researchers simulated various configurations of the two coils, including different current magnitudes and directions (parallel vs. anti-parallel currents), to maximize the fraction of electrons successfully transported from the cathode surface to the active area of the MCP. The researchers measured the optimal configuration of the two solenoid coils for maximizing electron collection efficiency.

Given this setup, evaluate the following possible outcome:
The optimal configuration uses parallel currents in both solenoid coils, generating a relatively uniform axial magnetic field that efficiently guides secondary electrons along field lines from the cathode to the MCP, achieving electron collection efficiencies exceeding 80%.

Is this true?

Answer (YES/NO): NO